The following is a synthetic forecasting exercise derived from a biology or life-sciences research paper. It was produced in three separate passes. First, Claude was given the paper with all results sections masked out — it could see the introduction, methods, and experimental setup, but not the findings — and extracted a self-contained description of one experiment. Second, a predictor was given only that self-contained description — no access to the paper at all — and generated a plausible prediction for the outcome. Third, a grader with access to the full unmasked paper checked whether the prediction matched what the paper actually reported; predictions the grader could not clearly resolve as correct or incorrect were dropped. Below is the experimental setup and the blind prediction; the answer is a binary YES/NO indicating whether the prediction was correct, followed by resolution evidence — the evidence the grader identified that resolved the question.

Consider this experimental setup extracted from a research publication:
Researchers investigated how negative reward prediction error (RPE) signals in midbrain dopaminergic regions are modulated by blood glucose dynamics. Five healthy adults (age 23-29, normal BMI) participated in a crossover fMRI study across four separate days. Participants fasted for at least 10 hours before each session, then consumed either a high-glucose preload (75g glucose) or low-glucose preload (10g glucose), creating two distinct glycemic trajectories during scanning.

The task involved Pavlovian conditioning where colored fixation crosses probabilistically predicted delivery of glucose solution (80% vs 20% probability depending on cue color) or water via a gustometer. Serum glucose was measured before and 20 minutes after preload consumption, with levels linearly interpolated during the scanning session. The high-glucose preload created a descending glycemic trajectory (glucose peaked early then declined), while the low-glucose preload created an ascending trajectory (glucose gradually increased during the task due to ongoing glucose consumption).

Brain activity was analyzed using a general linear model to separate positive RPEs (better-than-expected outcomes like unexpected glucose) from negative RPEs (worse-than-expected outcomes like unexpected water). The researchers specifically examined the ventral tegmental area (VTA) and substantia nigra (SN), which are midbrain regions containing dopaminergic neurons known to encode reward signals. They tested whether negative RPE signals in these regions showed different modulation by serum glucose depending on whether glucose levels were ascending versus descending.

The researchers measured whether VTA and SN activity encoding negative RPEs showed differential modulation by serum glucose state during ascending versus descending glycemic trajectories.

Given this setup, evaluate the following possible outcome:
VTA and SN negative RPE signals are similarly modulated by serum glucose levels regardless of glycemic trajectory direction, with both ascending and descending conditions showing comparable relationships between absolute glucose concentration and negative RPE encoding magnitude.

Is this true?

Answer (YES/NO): NO